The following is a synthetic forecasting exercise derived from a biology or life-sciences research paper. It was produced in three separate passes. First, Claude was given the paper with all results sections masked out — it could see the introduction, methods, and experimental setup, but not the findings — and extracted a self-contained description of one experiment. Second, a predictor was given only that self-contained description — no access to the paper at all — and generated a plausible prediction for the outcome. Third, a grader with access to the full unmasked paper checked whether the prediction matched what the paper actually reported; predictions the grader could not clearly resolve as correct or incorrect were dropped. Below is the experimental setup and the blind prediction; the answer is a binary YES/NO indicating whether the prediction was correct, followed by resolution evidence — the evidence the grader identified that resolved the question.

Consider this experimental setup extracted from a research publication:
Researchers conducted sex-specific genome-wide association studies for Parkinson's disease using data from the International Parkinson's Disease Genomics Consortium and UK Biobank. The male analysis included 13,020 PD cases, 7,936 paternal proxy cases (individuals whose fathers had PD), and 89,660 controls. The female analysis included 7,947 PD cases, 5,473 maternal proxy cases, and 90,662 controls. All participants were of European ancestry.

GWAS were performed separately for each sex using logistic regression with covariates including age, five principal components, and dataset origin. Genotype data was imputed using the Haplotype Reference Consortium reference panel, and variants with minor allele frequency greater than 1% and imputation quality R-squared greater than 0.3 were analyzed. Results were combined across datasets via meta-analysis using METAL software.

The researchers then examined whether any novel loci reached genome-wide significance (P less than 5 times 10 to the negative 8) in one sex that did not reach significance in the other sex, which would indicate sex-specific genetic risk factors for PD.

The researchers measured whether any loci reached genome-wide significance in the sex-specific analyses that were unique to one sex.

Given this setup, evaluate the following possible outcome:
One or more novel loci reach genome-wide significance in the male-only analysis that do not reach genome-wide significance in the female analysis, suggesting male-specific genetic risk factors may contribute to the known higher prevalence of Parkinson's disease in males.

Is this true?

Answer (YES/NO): NO